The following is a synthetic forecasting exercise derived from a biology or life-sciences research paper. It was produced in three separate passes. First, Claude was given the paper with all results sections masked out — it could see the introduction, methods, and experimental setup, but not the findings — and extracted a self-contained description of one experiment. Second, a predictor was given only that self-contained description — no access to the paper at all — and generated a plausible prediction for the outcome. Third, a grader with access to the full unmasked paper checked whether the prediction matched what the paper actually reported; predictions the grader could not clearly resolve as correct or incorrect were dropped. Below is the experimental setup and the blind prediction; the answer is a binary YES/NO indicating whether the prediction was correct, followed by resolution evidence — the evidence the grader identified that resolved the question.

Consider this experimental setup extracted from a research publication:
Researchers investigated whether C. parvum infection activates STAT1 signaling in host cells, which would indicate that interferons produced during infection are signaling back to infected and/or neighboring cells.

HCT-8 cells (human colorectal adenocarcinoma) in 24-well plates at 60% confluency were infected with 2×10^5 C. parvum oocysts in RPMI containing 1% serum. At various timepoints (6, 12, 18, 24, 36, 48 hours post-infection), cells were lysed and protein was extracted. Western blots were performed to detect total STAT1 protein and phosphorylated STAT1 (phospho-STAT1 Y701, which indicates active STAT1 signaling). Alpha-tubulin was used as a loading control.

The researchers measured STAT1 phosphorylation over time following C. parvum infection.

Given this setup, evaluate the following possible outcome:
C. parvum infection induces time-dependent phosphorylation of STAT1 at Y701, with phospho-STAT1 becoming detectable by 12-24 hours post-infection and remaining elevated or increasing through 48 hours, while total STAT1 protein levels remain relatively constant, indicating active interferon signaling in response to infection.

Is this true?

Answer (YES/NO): NO